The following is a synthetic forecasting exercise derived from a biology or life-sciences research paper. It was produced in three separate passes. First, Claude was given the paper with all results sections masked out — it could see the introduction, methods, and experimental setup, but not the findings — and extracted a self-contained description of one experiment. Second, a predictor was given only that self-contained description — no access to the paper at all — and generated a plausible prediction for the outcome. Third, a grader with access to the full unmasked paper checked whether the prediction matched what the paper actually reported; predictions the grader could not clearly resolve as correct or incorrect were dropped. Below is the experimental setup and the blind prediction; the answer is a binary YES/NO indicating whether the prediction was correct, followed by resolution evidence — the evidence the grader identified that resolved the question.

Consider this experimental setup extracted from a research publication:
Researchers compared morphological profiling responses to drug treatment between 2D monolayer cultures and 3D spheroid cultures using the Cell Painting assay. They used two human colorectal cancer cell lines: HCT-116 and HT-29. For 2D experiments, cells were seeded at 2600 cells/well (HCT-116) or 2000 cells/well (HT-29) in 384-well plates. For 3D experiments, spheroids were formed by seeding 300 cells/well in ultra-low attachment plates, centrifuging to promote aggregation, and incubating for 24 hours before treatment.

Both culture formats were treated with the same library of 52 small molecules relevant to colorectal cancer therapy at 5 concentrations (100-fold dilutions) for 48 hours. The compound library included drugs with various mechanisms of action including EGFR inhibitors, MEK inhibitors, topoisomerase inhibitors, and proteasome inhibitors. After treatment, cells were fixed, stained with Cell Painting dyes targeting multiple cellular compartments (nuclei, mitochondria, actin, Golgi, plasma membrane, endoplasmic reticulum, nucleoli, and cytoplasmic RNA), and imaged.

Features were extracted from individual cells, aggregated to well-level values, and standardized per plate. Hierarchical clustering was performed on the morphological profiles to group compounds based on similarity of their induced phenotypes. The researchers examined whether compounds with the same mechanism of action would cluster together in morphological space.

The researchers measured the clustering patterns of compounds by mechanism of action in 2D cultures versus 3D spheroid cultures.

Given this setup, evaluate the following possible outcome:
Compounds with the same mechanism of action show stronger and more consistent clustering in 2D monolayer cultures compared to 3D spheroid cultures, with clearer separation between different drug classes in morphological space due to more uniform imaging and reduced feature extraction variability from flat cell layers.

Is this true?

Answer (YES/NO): NO